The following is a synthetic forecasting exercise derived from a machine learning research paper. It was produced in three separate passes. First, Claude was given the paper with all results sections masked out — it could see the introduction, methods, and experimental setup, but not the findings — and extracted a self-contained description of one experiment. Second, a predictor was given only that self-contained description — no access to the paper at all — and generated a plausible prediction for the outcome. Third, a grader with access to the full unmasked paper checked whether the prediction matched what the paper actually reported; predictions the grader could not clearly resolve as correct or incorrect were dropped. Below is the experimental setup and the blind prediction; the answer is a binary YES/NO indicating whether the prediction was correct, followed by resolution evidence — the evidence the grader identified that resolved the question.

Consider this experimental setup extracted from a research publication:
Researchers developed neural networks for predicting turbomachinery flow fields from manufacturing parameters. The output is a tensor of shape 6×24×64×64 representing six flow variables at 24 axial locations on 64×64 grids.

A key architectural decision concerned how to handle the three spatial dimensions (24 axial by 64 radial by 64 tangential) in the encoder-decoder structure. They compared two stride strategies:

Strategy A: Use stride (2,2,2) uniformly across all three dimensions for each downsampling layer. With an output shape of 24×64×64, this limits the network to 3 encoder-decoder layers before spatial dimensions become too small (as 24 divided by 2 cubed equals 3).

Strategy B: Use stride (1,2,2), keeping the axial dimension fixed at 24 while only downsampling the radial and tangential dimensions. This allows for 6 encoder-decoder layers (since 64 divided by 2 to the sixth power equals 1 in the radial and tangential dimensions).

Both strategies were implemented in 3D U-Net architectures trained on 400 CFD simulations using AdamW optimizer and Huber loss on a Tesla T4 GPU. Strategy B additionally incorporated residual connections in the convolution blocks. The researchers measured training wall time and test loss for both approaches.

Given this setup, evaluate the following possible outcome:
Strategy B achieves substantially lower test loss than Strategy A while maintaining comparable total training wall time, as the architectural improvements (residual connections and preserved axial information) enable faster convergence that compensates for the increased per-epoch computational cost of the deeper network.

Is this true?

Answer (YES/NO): NO